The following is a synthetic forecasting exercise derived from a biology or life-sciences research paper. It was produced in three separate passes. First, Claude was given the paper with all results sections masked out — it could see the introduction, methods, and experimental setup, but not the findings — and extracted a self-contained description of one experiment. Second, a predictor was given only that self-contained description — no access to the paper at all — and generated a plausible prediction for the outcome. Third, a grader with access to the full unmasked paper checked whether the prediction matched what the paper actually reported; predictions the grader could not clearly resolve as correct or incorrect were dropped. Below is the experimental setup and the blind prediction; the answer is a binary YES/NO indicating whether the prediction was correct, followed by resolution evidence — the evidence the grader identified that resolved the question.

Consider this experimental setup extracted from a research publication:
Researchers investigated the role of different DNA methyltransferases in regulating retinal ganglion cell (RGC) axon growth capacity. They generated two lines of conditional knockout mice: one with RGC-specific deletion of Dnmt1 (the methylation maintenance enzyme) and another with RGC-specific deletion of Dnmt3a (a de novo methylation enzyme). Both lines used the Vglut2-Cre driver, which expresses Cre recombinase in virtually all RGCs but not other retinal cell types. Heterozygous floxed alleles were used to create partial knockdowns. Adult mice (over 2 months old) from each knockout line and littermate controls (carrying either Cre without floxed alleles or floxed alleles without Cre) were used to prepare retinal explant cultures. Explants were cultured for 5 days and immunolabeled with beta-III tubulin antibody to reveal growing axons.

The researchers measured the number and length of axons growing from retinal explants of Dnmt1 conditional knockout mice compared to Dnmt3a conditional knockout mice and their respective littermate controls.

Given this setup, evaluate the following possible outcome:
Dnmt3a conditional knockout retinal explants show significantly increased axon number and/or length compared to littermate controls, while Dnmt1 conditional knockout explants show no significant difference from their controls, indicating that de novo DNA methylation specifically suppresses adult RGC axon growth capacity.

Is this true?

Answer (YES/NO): YES